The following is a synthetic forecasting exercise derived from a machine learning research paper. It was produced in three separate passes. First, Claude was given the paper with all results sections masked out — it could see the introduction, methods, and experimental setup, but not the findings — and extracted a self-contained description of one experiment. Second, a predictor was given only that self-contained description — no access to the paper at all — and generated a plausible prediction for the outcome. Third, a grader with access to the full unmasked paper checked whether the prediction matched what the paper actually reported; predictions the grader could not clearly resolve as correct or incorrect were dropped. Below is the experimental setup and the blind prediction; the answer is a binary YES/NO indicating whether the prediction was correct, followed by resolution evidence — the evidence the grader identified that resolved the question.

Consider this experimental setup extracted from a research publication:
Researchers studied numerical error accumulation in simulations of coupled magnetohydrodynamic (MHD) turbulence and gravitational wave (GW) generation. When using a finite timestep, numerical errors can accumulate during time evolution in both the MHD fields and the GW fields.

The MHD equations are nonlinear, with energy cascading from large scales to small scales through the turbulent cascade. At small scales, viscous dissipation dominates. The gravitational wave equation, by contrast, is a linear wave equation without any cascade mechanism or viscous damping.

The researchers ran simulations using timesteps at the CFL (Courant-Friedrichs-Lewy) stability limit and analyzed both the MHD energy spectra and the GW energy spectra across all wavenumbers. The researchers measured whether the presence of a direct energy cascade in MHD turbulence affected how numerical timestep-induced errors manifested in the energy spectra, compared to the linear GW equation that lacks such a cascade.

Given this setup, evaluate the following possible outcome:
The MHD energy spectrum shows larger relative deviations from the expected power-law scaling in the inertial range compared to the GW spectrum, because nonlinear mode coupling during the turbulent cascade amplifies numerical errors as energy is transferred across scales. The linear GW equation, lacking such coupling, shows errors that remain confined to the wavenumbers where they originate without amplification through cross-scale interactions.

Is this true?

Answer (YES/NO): NO